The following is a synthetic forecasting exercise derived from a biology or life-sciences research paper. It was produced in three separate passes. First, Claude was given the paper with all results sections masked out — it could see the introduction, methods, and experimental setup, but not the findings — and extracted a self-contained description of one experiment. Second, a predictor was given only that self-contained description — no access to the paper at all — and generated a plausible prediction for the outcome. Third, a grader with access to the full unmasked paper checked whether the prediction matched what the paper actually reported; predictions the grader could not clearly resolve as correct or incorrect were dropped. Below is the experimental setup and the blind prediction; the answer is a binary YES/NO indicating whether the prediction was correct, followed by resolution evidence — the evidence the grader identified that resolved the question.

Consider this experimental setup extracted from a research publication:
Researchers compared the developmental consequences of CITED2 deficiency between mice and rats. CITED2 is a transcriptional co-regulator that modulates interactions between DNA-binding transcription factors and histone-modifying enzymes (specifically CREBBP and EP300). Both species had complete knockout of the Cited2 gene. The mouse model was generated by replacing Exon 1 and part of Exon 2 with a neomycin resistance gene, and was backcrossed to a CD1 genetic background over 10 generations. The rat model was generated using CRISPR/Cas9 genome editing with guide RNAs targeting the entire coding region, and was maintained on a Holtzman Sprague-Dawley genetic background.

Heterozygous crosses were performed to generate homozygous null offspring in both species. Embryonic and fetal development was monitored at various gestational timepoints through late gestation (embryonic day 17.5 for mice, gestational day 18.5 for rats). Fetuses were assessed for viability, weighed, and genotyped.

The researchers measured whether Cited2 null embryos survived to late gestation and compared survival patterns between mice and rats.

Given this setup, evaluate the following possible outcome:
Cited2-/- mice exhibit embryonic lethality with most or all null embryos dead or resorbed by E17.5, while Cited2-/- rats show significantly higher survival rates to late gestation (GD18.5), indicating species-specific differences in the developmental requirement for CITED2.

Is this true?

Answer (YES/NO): YES